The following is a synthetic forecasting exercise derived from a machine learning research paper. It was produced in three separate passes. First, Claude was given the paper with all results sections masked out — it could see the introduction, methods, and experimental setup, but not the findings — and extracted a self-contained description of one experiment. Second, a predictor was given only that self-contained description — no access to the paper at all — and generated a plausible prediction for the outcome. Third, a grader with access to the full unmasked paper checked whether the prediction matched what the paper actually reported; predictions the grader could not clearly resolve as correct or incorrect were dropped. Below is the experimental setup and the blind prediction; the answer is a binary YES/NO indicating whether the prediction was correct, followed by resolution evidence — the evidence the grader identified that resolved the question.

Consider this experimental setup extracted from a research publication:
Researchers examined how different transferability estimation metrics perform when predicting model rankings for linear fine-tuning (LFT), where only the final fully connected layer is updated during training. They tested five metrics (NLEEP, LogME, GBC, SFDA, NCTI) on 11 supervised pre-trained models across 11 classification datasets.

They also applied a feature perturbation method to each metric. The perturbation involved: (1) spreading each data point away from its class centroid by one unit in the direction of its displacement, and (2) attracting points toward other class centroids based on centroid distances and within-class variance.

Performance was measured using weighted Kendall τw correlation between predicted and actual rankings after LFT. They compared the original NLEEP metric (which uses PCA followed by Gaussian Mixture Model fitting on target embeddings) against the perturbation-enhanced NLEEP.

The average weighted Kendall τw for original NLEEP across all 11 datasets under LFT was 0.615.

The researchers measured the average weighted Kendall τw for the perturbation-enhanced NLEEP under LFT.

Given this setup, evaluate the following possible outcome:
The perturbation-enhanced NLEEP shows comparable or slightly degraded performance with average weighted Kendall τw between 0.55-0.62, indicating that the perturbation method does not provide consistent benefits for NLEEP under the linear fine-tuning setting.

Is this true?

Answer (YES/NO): YES